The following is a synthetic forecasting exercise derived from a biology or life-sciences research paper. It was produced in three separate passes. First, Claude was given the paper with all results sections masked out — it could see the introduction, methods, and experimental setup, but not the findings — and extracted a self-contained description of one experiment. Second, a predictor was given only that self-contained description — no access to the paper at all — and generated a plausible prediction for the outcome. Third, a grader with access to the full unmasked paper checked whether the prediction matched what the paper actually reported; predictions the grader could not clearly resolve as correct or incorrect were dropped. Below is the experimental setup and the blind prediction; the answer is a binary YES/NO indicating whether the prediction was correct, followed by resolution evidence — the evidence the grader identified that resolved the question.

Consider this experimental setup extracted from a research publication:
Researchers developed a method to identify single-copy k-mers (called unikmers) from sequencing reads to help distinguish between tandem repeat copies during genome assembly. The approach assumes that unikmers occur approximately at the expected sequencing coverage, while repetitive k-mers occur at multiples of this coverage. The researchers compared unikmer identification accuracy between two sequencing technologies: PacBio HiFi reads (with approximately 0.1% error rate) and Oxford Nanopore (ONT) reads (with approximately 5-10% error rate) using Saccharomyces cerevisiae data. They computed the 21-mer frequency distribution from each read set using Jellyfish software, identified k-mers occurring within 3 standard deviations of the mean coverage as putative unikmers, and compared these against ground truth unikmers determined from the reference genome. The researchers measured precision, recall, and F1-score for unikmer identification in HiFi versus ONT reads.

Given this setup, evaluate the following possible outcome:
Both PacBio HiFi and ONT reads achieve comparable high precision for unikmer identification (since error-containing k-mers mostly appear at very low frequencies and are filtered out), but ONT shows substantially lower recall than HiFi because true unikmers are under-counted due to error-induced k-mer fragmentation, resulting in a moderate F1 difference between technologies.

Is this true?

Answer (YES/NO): NO